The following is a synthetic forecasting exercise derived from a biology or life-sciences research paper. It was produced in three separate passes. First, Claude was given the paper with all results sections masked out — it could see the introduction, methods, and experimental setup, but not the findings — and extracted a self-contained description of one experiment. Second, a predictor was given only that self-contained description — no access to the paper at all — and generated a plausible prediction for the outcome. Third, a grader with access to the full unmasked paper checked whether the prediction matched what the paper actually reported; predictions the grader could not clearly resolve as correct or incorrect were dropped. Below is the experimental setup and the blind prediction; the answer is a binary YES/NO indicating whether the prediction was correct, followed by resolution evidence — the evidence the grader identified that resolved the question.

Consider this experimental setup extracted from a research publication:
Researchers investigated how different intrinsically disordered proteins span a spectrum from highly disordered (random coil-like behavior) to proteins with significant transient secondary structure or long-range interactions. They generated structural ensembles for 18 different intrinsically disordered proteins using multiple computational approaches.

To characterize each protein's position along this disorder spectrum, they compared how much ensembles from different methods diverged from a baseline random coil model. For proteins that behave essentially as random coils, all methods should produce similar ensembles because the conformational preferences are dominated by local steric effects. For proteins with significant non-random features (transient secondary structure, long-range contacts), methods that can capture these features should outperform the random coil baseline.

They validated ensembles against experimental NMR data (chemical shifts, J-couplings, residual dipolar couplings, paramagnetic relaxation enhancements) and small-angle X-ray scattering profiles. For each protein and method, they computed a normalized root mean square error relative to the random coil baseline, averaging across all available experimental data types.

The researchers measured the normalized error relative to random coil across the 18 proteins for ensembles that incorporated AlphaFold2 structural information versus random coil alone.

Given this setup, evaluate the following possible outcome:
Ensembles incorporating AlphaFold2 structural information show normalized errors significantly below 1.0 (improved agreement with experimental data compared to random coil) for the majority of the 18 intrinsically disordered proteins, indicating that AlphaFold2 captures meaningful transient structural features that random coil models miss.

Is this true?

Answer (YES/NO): NO